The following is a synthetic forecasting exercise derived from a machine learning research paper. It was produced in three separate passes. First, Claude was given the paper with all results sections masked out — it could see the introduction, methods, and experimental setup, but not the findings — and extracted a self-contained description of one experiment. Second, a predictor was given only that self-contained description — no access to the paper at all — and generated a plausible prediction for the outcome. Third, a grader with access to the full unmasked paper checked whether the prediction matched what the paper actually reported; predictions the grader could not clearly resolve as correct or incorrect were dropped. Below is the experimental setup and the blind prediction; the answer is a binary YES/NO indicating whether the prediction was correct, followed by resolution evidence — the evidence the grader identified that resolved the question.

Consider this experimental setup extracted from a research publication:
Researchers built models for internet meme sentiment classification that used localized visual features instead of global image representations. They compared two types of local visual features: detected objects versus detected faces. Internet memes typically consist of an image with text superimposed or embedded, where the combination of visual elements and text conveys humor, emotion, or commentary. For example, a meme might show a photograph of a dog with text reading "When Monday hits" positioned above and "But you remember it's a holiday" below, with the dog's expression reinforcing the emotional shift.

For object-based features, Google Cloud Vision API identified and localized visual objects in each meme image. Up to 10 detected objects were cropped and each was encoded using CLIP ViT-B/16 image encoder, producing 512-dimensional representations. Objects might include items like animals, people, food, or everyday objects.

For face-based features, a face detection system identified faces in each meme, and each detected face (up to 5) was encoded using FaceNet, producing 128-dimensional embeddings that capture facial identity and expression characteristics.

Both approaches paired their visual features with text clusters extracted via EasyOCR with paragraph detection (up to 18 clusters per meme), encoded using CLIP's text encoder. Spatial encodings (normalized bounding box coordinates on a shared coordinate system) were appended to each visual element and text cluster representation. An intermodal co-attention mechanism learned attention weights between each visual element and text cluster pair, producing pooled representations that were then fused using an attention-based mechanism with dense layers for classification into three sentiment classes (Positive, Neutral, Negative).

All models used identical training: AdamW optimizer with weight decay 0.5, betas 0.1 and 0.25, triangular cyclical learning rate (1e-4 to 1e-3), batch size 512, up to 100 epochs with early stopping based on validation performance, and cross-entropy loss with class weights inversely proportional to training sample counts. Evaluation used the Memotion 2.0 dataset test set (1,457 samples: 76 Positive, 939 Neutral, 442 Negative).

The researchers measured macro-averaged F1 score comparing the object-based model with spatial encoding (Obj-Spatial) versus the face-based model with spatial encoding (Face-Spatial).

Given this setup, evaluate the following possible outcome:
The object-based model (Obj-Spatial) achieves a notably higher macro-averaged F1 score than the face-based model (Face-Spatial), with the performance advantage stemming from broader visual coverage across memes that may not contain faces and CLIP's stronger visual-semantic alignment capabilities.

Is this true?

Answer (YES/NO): NO